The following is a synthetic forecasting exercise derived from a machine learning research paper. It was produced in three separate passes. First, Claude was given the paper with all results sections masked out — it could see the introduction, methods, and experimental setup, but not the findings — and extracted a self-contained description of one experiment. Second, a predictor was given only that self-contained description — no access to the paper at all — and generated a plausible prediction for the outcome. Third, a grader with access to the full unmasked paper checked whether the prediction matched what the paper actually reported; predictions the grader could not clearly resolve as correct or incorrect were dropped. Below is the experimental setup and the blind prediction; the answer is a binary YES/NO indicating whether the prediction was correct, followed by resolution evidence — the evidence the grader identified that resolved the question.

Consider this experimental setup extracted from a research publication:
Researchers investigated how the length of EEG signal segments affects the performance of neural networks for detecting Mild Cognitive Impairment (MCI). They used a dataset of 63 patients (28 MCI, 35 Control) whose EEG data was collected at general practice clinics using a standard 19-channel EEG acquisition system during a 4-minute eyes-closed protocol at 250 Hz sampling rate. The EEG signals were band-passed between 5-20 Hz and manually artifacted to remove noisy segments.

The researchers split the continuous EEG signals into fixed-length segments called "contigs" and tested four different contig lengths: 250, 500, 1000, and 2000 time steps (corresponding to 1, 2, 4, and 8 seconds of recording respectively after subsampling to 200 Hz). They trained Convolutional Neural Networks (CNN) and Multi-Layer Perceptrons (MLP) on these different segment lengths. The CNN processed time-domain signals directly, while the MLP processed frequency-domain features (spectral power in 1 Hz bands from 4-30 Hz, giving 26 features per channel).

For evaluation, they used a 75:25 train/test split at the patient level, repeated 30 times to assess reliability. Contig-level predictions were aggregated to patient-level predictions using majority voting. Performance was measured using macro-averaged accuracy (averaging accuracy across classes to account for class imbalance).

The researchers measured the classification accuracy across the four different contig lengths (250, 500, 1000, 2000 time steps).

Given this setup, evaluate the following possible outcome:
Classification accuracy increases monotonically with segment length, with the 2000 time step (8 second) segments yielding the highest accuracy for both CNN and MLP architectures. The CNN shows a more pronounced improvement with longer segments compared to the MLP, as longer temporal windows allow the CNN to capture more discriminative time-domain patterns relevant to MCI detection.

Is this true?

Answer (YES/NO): NO